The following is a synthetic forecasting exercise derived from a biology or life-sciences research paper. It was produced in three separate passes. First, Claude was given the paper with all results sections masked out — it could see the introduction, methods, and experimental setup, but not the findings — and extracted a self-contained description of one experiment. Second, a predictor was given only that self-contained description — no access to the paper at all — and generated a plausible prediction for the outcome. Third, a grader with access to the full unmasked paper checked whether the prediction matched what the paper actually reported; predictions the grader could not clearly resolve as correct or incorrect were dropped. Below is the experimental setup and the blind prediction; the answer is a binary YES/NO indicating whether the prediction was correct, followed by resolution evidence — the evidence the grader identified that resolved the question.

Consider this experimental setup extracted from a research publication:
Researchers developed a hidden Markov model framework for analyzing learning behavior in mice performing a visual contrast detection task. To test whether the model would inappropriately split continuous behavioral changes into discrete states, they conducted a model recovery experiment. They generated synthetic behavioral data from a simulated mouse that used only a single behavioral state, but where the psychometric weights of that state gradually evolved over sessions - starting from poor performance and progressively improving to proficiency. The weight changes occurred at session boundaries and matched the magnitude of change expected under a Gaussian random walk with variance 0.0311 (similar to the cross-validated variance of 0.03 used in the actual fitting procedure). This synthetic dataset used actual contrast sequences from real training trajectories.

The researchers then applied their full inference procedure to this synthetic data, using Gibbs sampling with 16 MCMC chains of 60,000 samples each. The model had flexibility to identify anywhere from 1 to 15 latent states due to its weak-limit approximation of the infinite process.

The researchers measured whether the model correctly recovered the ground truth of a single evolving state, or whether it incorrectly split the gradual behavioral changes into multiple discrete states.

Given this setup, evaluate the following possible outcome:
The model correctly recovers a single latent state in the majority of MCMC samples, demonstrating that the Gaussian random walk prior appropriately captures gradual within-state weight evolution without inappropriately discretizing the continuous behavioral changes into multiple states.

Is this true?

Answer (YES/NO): YES